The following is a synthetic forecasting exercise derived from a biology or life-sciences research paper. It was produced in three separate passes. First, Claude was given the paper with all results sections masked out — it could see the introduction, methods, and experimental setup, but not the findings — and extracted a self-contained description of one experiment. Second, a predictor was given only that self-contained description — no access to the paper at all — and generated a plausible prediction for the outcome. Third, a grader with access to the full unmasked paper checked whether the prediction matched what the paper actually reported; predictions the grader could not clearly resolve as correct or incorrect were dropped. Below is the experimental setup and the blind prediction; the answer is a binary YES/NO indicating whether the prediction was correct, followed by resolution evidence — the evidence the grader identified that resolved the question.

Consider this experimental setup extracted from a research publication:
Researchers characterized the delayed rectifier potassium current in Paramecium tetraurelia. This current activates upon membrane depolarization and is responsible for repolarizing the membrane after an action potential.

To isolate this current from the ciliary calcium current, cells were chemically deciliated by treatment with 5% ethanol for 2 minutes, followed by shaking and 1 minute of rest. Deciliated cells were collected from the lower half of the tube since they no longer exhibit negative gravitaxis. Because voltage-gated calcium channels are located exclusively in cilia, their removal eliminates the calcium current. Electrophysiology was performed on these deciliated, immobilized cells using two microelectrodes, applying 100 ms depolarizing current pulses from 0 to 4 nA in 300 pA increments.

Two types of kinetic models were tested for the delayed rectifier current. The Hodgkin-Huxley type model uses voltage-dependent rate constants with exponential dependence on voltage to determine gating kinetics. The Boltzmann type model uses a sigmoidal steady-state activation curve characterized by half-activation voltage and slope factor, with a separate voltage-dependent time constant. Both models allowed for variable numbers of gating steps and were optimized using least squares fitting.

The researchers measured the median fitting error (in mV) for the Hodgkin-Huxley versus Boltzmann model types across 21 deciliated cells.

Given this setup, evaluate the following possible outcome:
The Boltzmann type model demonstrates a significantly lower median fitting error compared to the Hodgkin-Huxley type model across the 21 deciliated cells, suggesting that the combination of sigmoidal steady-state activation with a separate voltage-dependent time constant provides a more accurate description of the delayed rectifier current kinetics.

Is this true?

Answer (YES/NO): NO